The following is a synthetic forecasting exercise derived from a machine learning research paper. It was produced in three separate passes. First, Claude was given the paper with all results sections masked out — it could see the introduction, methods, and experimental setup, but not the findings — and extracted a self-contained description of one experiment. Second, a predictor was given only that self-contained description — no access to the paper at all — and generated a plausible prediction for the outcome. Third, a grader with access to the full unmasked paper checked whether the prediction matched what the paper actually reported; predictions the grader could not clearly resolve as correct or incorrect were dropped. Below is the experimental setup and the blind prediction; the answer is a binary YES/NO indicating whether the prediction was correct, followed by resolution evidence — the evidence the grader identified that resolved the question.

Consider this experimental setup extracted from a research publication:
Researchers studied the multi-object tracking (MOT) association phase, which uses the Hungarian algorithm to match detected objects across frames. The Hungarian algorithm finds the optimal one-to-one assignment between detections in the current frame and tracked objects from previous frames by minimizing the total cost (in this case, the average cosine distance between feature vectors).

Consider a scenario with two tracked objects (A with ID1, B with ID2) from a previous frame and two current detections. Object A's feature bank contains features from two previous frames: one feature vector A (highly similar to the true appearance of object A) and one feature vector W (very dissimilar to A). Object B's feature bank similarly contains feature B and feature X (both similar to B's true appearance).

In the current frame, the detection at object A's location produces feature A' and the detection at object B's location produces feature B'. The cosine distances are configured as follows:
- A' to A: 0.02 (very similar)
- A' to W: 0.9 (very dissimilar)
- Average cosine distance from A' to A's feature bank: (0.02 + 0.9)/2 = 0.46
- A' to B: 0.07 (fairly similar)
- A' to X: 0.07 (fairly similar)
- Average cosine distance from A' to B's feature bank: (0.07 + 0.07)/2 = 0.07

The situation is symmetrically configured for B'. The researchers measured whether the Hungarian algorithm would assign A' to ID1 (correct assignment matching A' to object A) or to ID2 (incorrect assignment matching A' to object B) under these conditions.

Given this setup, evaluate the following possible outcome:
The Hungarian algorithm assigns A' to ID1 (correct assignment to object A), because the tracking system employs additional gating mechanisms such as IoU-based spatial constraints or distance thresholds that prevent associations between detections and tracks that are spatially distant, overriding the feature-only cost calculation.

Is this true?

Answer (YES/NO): NO